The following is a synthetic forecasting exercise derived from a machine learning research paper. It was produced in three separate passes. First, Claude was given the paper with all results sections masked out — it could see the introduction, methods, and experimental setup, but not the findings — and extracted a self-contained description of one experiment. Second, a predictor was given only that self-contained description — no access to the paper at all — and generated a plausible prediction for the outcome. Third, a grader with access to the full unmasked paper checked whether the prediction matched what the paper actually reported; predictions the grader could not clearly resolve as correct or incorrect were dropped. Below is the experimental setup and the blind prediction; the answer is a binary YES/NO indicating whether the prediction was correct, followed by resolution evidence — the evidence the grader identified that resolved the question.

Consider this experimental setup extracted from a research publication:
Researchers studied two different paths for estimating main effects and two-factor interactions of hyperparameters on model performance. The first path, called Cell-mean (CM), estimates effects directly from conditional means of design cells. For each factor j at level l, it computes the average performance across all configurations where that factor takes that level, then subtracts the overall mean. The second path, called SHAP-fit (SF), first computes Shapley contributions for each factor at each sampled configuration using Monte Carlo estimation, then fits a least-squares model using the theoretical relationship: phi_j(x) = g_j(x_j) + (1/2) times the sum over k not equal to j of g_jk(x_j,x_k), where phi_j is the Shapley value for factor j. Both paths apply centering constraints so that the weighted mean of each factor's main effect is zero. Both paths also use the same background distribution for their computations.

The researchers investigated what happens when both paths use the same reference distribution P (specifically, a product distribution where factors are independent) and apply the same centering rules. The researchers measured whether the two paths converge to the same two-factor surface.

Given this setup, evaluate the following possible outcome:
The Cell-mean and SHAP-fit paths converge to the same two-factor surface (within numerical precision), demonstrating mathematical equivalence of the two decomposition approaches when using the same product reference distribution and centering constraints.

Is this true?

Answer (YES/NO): YES